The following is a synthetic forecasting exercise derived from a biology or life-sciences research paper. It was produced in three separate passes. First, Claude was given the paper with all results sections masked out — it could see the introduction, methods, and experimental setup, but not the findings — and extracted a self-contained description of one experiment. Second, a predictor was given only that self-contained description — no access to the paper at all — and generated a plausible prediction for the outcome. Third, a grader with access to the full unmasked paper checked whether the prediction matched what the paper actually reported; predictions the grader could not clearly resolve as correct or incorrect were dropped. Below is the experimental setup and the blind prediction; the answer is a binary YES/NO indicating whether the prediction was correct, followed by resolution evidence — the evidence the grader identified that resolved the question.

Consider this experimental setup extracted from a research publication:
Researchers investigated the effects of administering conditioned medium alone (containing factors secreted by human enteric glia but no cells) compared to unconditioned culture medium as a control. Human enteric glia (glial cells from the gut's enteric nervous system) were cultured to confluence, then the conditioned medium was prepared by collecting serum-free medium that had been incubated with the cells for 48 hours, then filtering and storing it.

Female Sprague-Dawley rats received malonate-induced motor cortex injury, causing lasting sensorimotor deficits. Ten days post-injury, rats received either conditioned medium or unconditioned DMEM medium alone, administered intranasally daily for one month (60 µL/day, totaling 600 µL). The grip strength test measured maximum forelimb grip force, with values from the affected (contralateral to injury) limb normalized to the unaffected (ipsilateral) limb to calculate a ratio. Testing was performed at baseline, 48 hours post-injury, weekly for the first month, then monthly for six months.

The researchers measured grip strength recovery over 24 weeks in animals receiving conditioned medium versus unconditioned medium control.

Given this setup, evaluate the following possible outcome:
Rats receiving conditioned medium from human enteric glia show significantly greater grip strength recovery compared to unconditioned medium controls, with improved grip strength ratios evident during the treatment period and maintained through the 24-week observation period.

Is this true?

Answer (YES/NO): NO